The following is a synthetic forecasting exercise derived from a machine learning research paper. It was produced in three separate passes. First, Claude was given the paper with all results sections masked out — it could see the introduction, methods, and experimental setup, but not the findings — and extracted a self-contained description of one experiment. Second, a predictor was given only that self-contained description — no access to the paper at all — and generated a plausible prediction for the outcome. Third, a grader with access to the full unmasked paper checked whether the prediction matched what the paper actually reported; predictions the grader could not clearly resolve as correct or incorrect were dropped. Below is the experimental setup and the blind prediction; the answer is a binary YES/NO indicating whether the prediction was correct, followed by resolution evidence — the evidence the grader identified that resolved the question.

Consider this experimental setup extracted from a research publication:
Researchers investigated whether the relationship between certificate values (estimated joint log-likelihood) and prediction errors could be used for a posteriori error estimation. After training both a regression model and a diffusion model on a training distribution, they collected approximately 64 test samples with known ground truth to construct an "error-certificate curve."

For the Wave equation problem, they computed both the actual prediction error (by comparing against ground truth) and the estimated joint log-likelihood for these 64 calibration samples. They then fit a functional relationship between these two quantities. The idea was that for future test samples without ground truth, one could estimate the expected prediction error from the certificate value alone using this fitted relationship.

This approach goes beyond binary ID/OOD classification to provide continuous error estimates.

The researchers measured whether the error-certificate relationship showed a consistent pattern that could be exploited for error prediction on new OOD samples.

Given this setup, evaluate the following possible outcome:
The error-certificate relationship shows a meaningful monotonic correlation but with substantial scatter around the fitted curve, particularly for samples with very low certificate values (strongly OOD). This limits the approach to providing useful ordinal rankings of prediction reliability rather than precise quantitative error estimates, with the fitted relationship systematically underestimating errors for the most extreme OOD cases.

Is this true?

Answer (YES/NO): NO